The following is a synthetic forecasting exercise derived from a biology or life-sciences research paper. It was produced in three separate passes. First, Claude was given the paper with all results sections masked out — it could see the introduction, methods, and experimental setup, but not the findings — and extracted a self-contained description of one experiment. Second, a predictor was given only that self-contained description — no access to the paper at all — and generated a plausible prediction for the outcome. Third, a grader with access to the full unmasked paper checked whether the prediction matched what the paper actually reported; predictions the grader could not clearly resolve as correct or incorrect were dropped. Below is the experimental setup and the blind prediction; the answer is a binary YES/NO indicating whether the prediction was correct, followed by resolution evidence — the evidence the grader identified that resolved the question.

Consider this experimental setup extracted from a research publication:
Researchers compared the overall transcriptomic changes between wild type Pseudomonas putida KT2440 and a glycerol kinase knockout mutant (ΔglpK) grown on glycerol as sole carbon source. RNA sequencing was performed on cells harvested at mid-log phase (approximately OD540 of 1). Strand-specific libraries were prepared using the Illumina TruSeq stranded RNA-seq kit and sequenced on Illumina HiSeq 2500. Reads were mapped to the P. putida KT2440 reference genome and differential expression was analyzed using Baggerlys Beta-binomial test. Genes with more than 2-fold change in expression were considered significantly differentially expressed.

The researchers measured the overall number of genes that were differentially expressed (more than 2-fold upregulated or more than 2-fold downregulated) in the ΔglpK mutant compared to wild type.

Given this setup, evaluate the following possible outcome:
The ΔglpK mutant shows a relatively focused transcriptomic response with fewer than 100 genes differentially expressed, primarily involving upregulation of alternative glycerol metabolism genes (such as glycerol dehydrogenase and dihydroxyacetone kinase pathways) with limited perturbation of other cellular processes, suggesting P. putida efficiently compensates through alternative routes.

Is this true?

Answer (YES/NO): NO